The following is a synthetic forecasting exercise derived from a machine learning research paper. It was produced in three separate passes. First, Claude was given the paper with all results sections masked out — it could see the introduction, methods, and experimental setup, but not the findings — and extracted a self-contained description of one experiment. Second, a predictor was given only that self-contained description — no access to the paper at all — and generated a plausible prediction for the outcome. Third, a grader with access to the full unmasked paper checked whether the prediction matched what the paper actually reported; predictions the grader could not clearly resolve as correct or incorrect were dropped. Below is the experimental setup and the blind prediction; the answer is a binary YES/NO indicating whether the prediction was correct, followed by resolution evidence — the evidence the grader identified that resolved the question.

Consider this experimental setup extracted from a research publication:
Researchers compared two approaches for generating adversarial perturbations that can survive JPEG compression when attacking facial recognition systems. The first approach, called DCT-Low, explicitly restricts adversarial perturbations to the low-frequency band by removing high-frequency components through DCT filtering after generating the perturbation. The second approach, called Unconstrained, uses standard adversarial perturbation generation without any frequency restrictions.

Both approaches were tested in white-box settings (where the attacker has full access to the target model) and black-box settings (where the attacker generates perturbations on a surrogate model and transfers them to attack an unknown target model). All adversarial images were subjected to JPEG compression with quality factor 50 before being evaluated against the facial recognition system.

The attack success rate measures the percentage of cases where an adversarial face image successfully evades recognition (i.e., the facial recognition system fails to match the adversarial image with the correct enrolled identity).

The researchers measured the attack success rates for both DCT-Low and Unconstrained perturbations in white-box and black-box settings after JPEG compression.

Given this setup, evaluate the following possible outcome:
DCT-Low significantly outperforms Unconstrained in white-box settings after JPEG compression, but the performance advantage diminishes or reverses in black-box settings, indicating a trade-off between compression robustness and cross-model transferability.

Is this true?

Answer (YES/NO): NO